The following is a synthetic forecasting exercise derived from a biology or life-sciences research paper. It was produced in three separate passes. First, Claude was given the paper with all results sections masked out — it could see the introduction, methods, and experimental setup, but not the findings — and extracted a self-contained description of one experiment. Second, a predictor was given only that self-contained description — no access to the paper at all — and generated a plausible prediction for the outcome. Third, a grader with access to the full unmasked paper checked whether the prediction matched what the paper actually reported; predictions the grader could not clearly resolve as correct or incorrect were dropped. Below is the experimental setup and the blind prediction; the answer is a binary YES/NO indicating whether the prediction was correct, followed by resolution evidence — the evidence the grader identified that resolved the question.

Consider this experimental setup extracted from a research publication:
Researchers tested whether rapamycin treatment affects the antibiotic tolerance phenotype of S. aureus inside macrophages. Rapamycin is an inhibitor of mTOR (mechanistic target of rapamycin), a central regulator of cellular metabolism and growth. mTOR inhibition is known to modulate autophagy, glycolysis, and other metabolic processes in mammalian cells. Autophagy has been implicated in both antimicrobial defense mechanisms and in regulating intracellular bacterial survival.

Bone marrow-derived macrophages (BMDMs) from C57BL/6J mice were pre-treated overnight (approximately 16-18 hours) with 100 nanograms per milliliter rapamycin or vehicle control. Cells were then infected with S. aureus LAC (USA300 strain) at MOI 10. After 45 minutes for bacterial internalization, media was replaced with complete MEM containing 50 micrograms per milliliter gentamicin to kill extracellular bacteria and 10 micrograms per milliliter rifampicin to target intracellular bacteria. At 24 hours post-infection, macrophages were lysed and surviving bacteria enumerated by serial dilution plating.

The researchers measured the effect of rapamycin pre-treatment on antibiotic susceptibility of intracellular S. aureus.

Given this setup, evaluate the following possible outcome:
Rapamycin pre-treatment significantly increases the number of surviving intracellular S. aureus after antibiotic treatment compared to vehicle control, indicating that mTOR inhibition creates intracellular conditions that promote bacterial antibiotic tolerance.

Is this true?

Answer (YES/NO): YES